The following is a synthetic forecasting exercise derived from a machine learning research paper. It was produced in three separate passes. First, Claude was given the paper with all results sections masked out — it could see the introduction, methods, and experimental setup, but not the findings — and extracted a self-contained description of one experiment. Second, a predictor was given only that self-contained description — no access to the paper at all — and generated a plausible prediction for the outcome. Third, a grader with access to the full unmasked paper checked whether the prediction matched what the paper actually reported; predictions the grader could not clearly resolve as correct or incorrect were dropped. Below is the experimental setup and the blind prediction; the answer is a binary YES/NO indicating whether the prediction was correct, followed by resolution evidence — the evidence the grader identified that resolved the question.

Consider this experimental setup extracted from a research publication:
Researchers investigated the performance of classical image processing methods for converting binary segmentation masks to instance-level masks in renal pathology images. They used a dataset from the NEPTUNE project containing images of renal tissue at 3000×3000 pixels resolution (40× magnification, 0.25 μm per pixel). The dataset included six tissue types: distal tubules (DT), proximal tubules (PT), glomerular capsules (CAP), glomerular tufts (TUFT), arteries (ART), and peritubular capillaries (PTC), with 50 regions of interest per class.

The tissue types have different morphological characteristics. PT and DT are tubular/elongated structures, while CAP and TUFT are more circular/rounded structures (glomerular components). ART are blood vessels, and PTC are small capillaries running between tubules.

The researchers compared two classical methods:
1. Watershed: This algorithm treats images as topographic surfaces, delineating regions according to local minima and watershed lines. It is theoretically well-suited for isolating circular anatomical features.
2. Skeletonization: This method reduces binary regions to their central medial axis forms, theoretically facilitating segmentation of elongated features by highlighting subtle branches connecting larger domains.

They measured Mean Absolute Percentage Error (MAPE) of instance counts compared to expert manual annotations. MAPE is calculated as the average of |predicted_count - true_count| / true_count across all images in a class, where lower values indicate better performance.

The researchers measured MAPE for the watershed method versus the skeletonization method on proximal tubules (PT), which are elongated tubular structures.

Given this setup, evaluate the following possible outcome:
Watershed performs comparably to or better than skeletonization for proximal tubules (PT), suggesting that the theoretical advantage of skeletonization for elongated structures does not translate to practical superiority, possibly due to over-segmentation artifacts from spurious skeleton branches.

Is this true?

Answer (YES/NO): YES